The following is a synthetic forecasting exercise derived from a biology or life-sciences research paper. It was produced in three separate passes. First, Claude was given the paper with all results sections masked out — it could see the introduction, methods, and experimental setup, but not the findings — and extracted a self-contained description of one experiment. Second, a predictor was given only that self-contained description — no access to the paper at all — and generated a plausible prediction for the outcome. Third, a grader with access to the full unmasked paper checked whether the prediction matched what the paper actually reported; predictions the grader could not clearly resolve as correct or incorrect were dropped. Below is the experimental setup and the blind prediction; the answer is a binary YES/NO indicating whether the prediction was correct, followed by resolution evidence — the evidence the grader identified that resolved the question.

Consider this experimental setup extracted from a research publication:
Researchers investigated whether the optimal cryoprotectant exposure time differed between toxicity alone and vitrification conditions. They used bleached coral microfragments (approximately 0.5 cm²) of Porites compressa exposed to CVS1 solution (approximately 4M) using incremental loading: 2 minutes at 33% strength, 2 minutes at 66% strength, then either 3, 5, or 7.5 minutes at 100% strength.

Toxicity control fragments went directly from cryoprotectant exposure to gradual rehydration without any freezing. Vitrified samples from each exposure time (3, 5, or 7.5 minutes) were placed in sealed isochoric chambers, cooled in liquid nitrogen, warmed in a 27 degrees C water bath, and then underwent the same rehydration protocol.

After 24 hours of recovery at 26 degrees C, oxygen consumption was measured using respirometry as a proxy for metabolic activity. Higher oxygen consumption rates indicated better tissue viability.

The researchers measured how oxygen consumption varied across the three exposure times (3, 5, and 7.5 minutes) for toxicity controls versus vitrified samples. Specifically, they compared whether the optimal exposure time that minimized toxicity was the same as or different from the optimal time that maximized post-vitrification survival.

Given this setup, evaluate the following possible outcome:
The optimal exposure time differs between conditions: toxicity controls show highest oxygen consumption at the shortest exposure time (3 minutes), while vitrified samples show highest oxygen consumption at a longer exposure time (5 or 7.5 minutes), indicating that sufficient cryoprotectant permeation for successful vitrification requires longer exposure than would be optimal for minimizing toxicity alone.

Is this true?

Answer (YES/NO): NO